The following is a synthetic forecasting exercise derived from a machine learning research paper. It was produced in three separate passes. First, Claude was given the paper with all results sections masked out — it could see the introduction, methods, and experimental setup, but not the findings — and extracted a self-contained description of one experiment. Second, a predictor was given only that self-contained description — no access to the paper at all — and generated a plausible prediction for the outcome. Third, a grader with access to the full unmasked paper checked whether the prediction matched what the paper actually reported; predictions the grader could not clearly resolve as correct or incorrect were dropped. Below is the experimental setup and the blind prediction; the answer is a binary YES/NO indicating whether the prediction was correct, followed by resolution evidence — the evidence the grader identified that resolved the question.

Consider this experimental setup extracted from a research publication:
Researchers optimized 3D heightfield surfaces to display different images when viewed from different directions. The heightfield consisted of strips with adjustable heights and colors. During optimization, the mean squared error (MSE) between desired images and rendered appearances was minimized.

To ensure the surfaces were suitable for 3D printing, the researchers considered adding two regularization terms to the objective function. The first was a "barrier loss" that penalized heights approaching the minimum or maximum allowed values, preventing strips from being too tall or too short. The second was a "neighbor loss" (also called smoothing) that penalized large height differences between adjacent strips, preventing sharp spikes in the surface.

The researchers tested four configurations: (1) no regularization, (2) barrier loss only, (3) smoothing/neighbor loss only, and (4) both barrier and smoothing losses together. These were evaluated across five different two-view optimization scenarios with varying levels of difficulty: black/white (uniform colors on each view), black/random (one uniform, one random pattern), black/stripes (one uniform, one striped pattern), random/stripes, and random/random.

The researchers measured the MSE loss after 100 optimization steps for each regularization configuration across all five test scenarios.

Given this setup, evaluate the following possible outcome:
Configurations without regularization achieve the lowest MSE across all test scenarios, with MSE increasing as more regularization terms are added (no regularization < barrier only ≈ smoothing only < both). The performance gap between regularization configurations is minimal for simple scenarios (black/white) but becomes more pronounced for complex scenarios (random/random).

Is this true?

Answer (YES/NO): NO